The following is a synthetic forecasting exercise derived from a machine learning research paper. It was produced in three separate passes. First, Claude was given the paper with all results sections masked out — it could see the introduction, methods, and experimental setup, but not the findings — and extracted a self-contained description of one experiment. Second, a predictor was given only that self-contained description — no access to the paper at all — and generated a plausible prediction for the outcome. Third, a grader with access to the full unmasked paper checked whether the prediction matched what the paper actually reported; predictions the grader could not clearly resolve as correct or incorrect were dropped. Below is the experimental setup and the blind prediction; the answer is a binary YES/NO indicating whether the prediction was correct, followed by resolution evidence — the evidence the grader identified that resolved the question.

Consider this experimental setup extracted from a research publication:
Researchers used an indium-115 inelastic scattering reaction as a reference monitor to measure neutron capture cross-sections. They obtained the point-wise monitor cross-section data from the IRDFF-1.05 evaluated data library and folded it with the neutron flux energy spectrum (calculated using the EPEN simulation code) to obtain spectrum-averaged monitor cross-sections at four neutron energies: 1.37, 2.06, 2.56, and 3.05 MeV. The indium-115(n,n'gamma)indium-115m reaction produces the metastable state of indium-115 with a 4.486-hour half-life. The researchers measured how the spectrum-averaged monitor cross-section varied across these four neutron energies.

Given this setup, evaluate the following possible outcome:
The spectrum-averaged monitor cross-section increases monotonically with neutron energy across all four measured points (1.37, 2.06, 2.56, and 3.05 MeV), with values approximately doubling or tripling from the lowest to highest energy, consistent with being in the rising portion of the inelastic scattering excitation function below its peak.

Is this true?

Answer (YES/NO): NO